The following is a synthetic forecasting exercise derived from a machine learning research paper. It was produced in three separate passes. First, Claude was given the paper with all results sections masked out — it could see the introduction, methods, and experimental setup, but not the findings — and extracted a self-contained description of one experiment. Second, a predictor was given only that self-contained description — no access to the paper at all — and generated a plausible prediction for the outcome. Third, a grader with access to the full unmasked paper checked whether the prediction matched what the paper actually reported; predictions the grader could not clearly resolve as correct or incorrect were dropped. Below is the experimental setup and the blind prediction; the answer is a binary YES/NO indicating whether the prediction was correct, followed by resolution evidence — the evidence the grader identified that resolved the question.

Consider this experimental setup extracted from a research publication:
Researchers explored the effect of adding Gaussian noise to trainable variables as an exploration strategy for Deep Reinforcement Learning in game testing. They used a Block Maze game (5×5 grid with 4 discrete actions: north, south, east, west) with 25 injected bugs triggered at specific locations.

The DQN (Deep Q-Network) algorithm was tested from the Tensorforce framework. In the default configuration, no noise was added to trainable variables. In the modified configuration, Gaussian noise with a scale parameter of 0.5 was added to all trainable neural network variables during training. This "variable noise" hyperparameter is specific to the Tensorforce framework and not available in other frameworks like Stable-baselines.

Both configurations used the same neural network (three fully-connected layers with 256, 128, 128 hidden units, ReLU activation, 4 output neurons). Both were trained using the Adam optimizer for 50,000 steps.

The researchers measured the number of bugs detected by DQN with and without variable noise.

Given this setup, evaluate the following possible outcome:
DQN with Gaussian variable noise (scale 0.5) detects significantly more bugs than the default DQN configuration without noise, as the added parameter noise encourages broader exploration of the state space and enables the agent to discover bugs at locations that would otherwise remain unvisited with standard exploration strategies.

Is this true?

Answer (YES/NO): YES